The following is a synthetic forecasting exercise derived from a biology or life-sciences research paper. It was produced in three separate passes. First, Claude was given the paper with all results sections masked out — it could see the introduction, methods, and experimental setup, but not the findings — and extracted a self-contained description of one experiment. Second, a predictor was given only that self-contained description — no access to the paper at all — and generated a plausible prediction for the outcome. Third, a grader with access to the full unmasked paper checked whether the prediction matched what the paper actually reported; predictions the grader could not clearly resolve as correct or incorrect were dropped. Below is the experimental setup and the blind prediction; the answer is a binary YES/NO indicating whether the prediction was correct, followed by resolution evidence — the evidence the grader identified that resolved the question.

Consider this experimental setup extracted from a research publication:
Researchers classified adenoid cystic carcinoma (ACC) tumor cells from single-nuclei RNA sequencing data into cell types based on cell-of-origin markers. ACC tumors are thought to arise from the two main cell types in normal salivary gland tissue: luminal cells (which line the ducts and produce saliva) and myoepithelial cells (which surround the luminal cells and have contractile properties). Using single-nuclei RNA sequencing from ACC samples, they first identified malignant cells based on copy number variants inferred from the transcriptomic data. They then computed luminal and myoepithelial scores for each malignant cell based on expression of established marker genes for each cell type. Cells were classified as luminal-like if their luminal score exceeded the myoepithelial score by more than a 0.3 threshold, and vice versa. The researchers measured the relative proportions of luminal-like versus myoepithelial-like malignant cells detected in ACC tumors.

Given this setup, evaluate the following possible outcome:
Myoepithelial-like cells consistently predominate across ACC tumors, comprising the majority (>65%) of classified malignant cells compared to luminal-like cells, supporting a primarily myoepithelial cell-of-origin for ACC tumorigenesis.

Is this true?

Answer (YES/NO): NO